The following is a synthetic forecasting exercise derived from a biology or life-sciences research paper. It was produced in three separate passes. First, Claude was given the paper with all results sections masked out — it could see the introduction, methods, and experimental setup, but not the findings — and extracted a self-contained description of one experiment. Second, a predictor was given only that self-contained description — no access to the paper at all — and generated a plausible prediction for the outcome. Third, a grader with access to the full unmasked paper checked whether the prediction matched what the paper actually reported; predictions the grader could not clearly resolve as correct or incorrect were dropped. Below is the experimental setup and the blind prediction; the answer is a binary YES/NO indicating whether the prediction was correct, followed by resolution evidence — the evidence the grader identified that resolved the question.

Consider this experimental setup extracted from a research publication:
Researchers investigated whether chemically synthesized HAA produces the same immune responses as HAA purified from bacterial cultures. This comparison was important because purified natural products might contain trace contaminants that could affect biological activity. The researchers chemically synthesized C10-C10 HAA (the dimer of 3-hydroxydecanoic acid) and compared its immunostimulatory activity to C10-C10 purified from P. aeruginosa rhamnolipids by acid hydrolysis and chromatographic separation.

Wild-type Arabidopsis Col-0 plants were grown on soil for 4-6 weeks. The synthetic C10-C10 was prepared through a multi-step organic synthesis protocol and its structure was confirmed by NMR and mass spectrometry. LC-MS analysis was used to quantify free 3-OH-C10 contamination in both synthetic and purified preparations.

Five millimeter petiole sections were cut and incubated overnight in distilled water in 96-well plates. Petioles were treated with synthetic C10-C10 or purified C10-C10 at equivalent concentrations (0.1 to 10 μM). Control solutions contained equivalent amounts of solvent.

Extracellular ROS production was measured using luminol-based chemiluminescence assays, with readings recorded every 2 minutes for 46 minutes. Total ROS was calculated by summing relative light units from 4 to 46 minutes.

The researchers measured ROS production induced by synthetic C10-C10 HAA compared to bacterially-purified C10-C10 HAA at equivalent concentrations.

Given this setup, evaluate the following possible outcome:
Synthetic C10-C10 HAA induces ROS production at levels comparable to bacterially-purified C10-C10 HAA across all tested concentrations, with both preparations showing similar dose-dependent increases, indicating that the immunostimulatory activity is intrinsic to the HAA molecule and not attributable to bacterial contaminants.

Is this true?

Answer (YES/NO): YES